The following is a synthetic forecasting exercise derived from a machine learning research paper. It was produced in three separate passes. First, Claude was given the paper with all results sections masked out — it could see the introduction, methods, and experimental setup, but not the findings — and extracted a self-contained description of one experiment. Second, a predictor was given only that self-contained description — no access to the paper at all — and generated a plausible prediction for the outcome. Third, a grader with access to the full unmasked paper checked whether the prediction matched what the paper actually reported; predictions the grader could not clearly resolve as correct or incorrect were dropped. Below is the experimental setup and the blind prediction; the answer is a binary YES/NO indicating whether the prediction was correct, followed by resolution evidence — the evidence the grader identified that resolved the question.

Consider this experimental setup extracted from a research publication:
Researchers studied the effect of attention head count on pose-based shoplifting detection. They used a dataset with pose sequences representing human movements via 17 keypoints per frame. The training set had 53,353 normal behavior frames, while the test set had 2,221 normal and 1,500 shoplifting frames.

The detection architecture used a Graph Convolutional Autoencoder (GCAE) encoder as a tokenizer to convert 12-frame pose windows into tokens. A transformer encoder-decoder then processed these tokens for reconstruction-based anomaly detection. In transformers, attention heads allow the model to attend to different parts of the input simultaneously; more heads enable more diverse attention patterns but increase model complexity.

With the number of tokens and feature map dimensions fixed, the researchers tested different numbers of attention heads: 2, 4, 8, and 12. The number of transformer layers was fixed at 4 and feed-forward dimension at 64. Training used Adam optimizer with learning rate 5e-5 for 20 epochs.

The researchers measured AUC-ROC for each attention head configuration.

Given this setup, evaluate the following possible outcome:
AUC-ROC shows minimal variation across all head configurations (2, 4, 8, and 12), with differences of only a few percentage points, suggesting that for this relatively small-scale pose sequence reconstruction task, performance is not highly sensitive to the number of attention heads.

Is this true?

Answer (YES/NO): NO